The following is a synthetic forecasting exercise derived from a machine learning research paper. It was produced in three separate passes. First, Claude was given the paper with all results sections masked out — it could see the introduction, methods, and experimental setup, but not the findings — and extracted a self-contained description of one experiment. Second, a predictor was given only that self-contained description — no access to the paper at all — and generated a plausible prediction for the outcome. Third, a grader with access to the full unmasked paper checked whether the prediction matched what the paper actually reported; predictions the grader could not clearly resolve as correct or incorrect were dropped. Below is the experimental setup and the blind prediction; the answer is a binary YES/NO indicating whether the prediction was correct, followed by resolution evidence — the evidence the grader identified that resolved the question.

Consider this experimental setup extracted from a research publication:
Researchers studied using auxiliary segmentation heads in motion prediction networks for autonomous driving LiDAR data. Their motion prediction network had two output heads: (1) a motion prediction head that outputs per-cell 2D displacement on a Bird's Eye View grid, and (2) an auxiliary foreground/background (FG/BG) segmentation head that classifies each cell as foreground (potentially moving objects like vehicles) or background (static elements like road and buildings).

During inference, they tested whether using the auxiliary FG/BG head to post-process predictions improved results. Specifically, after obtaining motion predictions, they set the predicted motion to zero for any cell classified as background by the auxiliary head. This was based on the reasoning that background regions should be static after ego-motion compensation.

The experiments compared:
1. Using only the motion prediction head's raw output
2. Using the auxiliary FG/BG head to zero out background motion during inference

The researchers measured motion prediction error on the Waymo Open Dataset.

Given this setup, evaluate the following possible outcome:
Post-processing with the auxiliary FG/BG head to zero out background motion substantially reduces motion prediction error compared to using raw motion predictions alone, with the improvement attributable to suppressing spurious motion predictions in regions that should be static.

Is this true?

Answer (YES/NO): NO